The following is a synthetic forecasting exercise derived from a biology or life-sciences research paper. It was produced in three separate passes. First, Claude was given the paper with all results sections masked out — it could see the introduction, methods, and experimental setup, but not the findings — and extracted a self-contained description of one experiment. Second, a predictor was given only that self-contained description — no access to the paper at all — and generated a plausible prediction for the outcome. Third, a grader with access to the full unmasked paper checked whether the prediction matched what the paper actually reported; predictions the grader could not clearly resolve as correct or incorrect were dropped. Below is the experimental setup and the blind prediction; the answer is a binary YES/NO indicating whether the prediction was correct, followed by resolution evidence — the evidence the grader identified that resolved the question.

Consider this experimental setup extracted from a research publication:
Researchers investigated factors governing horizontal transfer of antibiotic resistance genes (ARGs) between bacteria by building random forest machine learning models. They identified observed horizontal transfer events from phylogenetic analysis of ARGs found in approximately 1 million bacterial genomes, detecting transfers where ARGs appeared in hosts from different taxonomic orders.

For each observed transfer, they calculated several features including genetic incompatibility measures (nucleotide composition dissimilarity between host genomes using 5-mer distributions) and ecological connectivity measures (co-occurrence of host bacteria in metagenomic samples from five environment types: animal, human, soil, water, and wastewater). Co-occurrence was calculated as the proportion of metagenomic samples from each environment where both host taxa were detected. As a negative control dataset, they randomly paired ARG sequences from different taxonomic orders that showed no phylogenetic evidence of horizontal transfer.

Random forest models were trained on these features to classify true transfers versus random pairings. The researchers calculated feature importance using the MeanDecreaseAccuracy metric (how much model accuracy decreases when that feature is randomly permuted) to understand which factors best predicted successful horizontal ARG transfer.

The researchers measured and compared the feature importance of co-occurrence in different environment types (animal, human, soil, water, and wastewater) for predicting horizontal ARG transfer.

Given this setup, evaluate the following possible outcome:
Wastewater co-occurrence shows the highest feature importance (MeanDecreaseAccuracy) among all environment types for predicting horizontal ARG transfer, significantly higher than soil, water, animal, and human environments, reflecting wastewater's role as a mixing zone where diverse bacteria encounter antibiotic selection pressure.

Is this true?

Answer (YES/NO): NO